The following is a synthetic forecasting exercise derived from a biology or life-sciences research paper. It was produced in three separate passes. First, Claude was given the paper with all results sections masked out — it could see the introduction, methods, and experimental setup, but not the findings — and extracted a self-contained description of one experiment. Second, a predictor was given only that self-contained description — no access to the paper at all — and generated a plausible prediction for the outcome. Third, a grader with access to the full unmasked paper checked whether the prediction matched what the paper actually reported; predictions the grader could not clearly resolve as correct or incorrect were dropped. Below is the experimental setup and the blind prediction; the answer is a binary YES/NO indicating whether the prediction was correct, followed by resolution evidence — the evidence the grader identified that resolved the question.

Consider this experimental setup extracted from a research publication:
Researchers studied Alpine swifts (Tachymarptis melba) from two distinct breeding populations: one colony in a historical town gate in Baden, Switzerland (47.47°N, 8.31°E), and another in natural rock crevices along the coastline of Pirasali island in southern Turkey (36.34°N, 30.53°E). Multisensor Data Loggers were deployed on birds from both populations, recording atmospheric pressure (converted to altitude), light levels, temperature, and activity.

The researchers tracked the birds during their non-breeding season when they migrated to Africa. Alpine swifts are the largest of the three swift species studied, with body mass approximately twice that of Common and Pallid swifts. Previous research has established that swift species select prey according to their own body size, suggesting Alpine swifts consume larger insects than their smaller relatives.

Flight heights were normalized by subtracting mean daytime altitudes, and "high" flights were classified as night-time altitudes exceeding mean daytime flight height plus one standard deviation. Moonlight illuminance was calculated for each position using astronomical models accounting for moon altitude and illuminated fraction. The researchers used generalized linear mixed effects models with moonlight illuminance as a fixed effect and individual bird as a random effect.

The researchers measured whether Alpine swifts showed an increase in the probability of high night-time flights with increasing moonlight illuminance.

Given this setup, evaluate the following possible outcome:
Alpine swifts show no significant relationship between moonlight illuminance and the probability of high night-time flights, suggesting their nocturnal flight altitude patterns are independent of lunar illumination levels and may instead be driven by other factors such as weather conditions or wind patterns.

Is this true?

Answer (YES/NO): YES